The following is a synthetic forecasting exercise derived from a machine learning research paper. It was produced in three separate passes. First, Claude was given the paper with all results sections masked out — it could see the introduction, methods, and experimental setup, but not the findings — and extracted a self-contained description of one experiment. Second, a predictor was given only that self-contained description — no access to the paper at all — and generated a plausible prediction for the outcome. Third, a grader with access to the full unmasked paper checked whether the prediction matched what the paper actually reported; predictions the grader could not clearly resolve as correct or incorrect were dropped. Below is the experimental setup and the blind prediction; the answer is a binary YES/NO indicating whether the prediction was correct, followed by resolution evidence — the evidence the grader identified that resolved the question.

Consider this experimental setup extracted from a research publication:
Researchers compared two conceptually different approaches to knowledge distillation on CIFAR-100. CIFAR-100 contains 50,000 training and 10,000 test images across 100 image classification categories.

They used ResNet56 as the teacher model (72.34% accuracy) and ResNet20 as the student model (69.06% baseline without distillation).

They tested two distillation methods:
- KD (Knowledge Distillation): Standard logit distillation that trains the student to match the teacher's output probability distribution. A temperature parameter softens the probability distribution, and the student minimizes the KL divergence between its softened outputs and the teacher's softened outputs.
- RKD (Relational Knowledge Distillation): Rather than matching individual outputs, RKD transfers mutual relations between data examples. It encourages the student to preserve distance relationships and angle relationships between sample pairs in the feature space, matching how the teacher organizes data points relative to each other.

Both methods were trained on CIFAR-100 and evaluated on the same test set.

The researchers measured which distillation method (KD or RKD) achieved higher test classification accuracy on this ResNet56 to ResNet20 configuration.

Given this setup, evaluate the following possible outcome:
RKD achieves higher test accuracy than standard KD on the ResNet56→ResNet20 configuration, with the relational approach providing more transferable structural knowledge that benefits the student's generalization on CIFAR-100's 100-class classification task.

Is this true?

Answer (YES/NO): NO